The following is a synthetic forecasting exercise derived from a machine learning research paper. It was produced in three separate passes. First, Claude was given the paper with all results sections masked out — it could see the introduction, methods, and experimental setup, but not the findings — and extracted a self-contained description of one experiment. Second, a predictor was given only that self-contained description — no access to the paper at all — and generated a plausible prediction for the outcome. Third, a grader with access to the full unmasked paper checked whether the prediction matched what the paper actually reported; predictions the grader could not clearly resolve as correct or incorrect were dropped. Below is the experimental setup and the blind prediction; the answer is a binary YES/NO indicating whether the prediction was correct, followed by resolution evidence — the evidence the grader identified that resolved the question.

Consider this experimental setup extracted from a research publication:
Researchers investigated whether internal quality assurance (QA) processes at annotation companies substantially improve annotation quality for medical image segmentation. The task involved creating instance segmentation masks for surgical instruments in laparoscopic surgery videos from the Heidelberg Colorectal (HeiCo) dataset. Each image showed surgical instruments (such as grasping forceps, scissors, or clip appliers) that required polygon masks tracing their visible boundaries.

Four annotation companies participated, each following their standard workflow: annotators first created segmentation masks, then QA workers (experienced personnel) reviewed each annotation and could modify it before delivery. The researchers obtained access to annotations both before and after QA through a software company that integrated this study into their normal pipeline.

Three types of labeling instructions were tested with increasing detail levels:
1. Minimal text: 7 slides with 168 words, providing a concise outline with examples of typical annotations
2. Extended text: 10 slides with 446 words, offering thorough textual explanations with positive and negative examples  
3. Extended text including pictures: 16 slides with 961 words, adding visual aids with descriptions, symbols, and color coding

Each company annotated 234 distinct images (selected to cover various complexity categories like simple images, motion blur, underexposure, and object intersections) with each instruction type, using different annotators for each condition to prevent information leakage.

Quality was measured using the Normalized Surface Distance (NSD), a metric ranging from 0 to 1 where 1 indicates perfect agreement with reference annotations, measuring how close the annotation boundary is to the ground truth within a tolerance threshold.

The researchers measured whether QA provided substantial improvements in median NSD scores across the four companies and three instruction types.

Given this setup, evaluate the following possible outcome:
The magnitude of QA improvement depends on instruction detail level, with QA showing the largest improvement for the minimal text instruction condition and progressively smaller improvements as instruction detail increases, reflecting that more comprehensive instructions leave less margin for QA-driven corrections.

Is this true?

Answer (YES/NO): NO